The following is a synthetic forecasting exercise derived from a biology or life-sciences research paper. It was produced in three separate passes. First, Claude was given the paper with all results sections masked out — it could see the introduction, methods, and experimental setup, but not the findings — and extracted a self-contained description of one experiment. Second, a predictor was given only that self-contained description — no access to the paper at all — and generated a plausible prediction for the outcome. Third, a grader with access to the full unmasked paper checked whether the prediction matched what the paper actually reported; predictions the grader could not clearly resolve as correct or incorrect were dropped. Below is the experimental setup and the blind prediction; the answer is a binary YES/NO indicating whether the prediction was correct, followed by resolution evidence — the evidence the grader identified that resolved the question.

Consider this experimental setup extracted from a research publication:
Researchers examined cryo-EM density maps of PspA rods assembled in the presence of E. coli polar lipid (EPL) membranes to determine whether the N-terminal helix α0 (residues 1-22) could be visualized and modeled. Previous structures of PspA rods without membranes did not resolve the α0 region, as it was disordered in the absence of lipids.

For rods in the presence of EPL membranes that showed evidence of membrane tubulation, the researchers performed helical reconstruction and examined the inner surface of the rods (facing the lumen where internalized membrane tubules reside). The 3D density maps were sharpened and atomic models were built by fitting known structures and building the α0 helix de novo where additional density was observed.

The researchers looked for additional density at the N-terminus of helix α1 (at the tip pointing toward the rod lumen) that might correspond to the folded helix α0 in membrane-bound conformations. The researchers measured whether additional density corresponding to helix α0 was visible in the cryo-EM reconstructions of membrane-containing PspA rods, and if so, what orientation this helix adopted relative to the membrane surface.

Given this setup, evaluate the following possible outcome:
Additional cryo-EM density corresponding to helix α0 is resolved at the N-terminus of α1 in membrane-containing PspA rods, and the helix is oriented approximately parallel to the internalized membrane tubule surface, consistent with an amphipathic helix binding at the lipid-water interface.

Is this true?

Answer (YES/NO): NO